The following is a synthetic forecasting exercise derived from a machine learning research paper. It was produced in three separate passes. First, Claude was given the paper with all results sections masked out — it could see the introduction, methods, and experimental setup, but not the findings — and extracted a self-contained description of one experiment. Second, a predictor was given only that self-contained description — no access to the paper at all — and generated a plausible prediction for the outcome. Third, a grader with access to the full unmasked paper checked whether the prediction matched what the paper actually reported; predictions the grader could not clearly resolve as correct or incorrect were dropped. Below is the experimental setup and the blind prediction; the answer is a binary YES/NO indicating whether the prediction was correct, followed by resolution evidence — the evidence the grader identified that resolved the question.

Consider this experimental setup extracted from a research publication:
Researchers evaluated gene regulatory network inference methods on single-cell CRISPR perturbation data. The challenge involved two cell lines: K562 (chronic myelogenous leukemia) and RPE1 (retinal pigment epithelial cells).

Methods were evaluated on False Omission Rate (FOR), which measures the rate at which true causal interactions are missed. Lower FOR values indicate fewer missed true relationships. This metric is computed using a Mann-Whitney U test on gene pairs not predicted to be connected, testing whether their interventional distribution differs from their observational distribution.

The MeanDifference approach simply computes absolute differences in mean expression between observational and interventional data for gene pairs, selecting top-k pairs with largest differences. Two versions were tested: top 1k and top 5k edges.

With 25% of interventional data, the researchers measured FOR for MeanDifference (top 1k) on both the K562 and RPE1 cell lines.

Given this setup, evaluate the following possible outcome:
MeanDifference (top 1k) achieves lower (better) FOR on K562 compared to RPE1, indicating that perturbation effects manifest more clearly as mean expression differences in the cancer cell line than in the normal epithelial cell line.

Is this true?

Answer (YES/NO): NO